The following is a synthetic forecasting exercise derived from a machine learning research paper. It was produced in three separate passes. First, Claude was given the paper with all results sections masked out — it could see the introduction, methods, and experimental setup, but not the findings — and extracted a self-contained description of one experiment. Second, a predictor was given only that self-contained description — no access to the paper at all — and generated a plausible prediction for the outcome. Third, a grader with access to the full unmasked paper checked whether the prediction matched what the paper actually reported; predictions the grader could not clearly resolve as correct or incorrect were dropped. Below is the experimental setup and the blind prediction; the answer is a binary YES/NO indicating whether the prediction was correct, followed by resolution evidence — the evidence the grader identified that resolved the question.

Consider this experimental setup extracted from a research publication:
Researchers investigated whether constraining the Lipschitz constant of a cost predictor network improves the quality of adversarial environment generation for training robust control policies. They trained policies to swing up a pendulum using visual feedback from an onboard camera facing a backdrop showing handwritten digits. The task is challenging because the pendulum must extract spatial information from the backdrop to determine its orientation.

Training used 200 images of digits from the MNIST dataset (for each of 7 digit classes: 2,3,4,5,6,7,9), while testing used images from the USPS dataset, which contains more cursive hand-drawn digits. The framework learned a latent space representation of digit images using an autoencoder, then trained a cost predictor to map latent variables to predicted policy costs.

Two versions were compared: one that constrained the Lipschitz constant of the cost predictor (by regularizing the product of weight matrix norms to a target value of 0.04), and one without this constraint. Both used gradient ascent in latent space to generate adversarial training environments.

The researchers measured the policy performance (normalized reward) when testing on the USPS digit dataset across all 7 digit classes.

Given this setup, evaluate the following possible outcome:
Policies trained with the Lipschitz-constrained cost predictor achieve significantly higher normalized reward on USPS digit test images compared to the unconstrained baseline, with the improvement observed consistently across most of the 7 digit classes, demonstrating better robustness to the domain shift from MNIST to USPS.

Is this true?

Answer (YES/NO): YES